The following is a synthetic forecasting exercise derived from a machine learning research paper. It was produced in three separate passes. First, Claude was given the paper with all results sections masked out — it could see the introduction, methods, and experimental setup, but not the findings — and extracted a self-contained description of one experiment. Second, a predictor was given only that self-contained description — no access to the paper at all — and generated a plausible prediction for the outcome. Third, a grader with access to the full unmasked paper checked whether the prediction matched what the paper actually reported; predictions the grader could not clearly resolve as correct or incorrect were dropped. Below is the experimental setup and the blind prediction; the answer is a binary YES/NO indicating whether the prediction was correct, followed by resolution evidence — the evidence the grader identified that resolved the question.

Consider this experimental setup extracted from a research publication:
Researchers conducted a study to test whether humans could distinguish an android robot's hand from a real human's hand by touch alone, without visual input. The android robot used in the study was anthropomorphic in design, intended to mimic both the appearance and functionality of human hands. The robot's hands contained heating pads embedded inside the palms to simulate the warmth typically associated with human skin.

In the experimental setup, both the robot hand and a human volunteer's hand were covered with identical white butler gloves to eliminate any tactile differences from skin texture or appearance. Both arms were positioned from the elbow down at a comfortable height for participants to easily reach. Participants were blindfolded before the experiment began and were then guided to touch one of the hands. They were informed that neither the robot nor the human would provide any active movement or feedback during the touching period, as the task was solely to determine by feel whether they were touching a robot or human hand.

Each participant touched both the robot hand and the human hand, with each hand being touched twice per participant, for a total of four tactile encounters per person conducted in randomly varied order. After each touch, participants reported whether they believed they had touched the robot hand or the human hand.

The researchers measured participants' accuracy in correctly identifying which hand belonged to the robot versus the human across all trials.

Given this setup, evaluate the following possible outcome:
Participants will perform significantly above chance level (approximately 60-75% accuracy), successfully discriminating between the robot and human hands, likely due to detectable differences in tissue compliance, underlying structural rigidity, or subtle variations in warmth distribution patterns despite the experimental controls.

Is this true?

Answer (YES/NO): NO